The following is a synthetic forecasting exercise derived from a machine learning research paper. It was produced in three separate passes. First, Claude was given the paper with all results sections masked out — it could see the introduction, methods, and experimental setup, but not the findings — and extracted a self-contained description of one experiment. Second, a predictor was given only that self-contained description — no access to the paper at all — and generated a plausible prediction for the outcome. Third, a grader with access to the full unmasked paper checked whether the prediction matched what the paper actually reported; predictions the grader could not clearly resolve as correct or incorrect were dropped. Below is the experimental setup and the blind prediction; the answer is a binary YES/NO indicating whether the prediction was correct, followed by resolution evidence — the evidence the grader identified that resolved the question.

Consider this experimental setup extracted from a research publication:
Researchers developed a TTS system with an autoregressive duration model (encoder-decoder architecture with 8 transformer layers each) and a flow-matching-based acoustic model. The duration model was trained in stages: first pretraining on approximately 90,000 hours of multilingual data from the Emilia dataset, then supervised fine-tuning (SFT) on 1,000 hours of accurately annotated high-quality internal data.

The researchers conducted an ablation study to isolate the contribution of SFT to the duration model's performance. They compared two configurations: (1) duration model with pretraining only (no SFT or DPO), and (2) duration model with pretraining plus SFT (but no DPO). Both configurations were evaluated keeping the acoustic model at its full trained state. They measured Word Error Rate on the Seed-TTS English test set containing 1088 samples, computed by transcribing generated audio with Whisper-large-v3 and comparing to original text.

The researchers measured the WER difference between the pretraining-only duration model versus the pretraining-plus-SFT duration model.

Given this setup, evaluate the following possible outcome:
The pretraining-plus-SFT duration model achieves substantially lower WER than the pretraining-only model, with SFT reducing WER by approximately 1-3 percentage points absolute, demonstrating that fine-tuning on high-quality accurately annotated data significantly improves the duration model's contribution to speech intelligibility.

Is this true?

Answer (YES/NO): NO